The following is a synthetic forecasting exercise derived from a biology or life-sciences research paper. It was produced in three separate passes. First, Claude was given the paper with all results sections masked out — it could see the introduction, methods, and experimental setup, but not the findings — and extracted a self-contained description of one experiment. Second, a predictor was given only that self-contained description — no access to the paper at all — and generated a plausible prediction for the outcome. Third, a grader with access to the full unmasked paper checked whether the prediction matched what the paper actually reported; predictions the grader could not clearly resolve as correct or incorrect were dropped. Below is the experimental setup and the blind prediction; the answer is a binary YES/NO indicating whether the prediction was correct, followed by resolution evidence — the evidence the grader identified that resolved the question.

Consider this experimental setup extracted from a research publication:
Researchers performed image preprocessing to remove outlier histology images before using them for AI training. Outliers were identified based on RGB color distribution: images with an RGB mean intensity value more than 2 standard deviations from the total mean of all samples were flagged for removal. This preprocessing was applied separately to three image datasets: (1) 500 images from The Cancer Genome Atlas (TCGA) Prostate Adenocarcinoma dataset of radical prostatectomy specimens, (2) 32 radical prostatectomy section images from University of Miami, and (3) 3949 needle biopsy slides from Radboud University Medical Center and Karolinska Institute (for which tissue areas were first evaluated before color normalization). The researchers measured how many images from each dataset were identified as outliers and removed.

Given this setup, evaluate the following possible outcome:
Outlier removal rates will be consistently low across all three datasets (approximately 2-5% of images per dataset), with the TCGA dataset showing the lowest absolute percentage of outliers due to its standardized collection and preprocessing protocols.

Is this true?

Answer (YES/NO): NO